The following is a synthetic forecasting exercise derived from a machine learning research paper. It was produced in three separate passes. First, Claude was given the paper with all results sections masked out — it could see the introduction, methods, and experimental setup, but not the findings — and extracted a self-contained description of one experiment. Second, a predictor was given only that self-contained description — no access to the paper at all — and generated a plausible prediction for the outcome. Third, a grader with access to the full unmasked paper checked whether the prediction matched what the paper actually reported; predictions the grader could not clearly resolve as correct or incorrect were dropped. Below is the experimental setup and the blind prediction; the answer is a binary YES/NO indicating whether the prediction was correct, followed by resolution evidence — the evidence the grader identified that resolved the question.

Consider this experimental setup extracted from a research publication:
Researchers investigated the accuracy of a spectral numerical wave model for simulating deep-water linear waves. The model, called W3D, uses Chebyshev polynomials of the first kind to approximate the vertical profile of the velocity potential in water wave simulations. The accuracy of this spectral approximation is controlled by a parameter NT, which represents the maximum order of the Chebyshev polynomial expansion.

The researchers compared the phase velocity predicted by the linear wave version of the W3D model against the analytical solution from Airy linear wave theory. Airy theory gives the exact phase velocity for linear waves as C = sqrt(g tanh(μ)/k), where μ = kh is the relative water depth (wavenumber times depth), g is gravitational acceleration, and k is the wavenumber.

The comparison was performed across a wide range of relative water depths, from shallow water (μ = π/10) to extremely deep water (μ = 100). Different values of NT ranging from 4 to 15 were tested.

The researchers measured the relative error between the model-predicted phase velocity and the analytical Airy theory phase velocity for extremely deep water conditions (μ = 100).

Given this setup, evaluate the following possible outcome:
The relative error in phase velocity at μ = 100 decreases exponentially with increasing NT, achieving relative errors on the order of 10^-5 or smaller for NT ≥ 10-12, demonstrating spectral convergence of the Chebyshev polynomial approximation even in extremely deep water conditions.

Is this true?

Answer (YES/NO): NO